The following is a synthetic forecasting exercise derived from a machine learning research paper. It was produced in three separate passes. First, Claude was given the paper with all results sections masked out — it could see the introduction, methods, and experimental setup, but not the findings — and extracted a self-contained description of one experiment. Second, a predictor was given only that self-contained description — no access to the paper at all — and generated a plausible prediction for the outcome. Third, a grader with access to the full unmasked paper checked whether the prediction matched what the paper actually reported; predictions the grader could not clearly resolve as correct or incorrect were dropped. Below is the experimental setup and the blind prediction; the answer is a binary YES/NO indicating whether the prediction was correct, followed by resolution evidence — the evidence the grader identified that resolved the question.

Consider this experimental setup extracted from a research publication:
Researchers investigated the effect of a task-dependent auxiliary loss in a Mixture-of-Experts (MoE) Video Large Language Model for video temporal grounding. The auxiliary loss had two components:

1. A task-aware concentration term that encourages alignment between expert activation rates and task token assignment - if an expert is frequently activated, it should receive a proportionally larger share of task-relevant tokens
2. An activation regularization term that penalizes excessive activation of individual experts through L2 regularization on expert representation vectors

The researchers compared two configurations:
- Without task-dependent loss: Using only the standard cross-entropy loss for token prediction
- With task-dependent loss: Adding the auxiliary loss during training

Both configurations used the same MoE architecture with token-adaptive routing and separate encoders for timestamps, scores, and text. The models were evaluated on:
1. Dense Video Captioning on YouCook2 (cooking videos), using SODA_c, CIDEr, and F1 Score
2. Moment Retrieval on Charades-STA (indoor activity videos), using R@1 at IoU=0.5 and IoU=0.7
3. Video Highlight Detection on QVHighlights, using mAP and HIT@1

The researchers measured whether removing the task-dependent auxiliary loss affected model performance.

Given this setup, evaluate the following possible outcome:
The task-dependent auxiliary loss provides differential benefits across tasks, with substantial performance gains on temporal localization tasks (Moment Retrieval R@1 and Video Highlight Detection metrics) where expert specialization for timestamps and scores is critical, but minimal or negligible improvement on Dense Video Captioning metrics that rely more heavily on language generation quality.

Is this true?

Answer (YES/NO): NO